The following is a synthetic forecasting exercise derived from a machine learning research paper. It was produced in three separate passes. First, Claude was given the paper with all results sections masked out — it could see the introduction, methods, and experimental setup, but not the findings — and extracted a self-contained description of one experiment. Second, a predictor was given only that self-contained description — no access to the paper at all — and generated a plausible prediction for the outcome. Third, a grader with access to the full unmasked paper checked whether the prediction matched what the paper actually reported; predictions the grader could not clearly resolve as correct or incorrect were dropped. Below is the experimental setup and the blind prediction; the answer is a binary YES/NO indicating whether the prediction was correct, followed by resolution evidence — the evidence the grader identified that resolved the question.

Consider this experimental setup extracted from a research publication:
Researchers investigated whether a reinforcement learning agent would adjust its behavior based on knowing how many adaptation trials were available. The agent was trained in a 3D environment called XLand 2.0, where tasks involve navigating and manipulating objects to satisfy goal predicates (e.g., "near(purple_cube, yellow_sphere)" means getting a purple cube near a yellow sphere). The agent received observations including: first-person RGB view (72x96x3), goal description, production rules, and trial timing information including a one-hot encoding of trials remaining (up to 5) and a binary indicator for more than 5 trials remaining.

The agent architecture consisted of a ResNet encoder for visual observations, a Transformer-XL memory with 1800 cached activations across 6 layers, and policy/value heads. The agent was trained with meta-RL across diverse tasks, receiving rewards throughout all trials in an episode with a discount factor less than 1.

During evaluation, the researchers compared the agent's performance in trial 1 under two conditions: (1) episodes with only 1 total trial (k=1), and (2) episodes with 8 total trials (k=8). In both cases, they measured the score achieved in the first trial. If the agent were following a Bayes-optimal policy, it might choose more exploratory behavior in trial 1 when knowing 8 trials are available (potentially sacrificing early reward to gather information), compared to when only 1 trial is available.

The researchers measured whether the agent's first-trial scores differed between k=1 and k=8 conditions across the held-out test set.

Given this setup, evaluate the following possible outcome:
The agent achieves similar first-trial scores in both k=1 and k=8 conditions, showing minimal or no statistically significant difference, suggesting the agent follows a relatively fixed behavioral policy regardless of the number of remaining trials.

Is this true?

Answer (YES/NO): YES